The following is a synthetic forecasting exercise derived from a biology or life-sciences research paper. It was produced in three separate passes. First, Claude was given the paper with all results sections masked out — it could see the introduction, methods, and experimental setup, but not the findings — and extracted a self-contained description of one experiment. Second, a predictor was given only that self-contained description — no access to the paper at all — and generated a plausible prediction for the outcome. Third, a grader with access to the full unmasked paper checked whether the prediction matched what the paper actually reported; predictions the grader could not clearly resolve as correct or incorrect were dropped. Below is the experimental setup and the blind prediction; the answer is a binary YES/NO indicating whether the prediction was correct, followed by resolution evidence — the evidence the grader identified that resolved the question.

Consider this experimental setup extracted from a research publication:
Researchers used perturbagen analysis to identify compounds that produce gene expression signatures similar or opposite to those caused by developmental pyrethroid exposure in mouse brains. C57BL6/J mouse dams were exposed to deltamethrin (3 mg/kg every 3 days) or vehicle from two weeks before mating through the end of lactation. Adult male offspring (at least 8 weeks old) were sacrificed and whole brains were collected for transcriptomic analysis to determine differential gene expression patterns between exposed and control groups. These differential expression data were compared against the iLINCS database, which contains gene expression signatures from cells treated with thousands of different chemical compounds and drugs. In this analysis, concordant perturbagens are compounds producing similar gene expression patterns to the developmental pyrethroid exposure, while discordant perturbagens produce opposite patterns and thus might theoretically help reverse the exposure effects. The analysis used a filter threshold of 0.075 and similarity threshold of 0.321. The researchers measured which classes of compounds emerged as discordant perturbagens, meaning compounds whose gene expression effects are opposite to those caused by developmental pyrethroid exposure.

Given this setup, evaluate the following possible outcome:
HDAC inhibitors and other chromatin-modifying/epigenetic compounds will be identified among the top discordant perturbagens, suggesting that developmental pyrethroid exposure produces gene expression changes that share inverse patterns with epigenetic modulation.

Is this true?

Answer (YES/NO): NO